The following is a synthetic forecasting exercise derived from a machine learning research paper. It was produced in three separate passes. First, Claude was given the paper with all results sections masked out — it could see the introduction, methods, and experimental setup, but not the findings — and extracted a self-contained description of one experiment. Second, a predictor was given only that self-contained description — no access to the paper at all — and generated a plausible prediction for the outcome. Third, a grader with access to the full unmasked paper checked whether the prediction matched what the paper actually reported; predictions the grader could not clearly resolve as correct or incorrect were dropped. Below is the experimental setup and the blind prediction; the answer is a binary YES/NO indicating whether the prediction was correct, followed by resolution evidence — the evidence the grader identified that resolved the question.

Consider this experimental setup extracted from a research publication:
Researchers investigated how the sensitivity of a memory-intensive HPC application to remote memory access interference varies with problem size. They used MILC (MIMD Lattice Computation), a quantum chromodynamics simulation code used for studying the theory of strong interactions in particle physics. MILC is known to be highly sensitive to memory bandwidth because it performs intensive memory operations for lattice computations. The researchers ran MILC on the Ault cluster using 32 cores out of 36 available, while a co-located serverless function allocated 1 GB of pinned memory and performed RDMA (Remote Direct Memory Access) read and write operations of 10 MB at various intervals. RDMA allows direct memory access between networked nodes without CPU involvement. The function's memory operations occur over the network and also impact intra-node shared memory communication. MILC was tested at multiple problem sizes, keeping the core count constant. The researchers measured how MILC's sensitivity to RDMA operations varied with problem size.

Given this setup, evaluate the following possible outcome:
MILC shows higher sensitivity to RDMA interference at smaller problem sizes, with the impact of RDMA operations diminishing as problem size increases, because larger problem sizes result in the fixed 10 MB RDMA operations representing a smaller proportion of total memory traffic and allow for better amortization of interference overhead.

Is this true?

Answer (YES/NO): NO